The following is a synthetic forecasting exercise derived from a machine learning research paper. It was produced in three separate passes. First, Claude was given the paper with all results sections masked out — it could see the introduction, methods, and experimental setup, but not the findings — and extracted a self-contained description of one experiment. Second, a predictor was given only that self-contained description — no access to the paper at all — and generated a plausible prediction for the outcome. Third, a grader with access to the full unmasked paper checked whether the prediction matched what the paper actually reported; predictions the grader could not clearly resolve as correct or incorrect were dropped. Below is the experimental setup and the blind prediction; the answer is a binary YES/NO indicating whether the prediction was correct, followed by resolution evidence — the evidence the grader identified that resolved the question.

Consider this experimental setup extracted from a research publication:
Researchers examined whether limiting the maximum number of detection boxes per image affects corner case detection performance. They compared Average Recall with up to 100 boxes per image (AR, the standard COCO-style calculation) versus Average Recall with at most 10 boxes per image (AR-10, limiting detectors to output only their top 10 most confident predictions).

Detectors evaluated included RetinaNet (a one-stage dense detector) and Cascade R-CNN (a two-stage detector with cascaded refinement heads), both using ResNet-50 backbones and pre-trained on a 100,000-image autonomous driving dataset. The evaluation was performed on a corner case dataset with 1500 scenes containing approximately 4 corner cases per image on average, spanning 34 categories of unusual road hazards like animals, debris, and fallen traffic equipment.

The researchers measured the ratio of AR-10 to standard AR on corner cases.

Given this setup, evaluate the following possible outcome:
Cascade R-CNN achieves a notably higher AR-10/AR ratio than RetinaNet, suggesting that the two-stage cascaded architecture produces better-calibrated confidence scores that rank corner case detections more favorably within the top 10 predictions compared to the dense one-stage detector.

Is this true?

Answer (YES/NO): YES